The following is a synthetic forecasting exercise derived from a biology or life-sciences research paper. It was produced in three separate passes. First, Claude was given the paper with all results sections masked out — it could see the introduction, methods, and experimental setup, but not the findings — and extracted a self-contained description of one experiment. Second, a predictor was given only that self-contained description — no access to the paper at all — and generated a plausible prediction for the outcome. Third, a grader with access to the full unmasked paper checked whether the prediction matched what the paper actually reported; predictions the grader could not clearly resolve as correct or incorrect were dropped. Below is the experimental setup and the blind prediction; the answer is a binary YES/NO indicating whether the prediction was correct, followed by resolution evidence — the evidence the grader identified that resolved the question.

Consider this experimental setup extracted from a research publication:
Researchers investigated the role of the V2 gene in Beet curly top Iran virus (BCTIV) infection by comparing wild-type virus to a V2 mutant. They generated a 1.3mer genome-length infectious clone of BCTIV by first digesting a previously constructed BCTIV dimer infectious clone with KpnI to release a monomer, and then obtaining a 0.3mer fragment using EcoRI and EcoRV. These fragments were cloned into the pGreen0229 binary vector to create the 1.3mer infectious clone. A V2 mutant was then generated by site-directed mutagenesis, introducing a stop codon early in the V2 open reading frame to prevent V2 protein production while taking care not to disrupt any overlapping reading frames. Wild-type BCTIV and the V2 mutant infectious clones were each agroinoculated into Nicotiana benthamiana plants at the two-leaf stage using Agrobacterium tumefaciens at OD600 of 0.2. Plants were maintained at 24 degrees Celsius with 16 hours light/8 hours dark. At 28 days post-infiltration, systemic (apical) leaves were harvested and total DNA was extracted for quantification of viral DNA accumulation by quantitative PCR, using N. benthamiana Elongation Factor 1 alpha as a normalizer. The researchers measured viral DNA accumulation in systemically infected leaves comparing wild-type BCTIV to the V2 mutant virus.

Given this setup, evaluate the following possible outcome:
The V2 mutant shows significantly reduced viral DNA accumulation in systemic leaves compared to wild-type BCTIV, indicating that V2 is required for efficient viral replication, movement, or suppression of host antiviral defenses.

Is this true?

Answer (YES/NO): YES